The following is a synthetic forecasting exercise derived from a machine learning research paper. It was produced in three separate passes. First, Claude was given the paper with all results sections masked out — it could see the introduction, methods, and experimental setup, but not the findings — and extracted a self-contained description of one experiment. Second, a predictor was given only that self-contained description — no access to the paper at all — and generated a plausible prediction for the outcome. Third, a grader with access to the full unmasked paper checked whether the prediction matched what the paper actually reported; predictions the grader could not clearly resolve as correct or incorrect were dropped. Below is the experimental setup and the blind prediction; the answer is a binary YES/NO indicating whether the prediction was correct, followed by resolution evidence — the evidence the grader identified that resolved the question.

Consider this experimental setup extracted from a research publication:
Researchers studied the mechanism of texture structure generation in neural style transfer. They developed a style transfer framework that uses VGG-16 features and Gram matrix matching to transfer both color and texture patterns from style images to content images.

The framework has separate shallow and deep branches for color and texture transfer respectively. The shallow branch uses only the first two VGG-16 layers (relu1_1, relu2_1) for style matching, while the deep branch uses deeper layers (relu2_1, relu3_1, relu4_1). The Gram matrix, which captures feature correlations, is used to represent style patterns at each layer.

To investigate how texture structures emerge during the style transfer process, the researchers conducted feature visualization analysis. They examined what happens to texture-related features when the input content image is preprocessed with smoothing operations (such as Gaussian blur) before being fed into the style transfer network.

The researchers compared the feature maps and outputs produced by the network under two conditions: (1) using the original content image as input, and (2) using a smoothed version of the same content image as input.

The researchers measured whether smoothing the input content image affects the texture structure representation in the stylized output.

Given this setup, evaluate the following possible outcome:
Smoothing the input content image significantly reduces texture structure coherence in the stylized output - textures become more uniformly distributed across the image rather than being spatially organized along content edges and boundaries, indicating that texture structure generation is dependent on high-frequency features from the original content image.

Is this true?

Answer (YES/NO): NO